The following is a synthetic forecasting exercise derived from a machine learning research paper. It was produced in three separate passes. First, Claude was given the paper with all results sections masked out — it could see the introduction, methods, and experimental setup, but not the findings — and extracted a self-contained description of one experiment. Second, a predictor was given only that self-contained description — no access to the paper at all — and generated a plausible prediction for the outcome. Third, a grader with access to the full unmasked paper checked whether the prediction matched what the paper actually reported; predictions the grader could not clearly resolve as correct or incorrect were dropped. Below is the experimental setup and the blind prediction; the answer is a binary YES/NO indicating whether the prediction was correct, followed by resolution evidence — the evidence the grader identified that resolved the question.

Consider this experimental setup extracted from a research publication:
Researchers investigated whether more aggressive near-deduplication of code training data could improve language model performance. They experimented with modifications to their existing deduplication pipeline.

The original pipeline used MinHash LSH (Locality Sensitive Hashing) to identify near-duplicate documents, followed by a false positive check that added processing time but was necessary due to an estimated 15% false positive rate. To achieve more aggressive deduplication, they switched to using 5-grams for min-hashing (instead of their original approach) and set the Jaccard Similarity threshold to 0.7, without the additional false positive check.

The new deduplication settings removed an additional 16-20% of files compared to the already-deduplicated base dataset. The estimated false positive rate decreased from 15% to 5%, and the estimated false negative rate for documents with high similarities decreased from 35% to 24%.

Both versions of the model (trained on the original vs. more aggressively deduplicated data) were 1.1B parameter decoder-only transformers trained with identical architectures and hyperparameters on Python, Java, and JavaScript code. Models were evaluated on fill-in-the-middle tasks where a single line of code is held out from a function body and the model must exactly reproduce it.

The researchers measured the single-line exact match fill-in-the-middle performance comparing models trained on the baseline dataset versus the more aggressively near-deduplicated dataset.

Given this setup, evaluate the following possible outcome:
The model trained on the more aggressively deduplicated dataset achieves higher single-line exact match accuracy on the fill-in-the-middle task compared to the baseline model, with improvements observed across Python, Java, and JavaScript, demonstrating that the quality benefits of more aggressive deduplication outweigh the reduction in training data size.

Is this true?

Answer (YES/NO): NO